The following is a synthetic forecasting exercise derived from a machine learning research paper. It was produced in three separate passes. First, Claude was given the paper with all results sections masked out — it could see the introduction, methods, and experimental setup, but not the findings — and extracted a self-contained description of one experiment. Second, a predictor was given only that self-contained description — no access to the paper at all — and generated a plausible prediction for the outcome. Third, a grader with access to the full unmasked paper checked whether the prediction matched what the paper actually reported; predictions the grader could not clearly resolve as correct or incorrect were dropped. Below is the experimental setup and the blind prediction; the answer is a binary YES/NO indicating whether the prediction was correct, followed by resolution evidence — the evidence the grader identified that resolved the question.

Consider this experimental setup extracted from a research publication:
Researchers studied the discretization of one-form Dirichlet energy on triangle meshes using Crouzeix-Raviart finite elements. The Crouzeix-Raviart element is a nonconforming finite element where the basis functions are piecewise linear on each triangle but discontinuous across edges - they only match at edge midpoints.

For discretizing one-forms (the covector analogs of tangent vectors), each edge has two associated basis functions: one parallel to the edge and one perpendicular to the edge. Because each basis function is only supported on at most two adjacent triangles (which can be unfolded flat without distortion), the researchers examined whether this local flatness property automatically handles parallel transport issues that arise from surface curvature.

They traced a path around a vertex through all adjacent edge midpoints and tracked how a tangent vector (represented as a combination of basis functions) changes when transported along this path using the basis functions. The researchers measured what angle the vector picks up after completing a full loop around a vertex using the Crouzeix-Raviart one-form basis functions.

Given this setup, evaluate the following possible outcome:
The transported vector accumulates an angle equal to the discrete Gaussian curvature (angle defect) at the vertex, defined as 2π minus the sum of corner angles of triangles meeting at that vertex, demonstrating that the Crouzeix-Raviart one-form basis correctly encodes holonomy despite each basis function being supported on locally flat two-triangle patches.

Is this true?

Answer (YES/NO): YES